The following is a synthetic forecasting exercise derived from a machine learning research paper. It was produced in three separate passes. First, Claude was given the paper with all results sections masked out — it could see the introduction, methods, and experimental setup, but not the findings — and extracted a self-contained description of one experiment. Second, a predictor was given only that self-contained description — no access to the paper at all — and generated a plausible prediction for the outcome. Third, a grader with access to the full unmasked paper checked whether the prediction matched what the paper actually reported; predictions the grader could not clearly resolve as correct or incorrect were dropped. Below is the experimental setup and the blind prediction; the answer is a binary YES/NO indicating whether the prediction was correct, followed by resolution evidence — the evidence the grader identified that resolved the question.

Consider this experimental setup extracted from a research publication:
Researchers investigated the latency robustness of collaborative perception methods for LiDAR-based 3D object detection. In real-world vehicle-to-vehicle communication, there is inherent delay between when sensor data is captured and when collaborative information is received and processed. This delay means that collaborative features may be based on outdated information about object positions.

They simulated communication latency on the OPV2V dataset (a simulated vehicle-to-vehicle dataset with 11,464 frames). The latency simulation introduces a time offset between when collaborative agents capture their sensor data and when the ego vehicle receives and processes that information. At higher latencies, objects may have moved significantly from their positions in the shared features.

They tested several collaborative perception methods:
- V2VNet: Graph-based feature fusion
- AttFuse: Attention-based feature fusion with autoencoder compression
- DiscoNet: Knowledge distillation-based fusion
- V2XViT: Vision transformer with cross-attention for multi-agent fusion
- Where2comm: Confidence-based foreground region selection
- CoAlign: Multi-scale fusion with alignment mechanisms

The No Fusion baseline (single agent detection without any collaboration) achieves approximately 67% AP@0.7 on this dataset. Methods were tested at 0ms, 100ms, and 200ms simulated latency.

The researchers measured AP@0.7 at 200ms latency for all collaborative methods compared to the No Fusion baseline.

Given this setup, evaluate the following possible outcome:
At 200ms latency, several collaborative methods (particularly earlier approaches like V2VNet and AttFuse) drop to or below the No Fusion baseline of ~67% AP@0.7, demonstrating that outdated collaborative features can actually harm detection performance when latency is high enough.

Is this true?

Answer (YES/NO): YES